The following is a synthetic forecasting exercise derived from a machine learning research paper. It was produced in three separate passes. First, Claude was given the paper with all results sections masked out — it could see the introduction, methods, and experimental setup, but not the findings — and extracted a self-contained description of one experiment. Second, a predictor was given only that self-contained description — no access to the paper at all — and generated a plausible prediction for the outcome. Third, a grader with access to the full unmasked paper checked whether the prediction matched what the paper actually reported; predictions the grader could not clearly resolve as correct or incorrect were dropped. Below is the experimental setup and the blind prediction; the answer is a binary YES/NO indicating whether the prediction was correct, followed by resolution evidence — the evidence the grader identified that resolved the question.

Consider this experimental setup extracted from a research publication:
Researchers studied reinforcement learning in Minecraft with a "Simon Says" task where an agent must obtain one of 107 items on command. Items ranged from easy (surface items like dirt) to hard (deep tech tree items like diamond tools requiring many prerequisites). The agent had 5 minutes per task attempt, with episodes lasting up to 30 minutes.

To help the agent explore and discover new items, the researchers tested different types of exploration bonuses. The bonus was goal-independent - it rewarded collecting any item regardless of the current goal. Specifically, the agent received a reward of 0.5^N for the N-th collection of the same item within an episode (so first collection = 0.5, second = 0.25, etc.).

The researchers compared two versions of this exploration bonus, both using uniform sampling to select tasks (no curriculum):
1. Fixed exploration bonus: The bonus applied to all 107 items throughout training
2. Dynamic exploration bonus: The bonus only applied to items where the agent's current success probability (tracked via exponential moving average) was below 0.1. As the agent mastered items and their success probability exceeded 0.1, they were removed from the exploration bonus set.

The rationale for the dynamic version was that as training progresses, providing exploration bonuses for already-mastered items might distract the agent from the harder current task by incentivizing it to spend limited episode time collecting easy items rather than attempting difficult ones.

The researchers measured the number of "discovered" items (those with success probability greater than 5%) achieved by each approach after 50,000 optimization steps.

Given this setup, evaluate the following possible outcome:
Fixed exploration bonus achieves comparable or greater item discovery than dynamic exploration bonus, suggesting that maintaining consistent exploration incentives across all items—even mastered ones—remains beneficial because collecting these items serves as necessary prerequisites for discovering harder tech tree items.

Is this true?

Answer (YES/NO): NO